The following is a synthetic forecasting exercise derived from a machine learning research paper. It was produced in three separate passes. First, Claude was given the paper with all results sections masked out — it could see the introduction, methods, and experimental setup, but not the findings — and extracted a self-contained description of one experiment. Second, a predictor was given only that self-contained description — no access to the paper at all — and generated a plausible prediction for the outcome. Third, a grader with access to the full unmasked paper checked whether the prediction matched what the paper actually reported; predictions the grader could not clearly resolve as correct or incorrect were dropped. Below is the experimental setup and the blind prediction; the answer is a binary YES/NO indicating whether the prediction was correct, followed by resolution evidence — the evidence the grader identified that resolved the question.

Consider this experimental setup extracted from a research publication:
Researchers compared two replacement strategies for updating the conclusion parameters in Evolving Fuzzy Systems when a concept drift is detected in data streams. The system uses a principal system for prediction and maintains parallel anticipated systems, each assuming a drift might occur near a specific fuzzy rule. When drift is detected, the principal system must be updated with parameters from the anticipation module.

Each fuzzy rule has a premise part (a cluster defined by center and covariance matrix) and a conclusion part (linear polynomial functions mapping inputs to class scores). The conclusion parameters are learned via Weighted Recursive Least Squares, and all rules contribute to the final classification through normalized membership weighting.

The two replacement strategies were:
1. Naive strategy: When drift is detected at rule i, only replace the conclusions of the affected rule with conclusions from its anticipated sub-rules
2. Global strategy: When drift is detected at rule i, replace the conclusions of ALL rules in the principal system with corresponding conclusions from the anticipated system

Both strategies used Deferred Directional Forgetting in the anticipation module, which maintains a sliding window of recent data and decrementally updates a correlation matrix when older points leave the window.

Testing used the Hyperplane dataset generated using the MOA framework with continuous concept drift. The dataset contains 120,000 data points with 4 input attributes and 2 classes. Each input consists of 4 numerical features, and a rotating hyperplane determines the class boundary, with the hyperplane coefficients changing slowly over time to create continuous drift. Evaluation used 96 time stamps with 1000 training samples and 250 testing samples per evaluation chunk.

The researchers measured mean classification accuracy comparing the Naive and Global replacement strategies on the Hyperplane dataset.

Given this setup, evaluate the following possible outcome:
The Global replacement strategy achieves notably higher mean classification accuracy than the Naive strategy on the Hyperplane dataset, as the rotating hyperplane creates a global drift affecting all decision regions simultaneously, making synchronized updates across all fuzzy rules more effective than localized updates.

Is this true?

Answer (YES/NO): NO